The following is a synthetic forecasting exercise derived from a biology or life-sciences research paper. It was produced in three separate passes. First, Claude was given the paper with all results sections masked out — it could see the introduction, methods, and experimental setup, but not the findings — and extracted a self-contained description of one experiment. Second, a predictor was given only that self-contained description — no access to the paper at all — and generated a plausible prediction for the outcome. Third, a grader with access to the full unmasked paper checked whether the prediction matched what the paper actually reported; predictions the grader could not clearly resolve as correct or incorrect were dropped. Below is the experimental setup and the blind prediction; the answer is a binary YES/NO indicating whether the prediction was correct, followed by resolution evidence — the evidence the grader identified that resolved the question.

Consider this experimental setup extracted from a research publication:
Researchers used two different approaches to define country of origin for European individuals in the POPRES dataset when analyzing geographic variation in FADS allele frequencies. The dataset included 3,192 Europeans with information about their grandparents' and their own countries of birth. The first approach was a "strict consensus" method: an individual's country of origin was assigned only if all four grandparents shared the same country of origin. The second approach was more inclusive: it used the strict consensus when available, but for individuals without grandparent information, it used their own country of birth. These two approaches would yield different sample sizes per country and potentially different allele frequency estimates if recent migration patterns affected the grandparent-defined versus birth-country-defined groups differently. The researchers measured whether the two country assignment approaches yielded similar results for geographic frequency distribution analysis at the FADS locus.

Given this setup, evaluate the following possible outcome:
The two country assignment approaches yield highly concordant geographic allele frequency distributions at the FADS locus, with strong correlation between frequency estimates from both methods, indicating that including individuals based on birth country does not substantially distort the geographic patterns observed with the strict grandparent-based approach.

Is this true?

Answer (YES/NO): YES